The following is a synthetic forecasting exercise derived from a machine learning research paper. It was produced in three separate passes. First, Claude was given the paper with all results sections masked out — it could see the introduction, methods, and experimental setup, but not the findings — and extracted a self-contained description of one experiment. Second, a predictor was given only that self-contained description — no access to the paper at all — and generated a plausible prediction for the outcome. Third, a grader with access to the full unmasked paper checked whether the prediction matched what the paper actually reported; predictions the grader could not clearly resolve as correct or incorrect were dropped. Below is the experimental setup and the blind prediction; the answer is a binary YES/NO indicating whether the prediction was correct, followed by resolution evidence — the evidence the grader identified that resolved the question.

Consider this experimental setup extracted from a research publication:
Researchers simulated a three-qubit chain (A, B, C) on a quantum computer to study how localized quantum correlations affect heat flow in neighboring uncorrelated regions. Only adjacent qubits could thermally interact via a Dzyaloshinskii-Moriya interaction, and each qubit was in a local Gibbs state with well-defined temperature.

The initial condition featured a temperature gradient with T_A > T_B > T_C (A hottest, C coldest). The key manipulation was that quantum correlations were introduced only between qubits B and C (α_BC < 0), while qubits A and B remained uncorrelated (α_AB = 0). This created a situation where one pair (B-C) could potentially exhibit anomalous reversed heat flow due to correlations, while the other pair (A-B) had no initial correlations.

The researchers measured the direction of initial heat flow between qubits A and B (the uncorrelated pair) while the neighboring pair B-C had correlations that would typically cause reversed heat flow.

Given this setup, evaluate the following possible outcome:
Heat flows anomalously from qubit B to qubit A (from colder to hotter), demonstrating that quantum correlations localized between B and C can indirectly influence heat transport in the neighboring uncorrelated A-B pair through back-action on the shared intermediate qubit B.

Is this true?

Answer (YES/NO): NO